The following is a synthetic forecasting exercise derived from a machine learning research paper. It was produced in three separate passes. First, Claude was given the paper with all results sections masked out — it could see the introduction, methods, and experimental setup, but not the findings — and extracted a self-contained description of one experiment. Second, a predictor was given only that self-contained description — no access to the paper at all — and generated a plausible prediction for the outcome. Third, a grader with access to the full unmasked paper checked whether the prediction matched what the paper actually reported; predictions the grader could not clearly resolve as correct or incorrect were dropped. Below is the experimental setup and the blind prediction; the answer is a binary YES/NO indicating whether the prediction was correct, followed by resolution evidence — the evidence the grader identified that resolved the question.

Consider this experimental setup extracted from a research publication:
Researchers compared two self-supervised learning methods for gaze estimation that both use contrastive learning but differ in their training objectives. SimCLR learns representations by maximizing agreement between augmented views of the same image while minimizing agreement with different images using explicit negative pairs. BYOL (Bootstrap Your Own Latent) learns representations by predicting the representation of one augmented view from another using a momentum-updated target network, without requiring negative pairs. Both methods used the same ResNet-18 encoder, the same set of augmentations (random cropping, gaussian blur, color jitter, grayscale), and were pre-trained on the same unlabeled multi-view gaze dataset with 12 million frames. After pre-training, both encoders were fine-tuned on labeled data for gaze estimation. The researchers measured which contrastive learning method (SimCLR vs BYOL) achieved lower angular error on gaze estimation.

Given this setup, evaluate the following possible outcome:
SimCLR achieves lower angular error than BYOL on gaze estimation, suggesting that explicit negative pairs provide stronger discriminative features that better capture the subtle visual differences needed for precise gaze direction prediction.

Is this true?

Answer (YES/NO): YES